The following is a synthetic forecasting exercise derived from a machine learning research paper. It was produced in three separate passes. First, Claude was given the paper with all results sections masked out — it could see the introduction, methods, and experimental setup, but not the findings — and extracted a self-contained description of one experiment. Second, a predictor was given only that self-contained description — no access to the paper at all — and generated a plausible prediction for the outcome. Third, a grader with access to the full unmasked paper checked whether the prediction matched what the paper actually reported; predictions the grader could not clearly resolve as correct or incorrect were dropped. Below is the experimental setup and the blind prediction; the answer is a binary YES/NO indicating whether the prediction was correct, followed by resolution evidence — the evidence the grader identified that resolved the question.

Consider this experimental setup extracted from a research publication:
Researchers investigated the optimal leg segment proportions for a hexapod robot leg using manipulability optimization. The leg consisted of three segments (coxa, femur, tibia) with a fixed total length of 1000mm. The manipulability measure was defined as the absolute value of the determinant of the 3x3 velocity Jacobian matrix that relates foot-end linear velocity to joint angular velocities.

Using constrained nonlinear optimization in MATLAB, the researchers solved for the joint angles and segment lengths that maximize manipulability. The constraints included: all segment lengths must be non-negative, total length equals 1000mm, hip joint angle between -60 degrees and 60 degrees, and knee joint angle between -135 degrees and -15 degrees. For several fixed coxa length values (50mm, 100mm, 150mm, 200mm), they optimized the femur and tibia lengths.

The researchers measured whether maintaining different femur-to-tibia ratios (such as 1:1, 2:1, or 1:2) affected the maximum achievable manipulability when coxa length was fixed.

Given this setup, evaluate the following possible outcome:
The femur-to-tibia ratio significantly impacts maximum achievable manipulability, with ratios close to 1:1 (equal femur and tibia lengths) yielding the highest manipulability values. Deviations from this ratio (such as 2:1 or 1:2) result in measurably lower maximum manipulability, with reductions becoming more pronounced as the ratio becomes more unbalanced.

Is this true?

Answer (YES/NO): NO